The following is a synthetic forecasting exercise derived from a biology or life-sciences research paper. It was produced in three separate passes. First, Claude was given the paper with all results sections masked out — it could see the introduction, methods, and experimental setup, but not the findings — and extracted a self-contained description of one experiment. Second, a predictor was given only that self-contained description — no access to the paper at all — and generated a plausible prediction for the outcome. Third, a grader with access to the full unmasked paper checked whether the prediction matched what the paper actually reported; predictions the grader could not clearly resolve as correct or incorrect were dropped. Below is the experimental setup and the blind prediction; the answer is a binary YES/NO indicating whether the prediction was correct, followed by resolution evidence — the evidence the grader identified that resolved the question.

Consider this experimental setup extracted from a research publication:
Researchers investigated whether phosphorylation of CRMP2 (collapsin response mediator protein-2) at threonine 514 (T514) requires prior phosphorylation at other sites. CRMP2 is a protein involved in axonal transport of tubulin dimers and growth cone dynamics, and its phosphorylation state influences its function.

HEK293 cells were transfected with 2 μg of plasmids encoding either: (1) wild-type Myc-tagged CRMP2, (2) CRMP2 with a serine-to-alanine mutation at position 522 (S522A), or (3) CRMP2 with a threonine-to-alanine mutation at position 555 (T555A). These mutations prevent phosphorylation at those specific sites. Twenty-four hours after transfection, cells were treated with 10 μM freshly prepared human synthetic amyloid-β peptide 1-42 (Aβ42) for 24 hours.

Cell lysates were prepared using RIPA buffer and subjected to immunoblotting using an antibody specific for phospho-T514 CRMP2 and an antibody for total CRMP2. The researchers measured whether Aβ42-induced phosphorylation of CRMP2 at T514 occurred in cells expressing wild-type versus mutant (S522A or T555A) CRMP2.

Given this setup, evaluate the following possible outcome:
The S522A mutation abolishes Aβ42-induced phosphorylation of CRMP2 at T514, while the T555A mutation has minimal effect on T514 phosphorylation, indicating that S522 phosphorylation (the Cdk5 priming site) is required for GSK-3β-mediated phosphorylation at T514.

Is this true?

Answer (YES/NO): NO